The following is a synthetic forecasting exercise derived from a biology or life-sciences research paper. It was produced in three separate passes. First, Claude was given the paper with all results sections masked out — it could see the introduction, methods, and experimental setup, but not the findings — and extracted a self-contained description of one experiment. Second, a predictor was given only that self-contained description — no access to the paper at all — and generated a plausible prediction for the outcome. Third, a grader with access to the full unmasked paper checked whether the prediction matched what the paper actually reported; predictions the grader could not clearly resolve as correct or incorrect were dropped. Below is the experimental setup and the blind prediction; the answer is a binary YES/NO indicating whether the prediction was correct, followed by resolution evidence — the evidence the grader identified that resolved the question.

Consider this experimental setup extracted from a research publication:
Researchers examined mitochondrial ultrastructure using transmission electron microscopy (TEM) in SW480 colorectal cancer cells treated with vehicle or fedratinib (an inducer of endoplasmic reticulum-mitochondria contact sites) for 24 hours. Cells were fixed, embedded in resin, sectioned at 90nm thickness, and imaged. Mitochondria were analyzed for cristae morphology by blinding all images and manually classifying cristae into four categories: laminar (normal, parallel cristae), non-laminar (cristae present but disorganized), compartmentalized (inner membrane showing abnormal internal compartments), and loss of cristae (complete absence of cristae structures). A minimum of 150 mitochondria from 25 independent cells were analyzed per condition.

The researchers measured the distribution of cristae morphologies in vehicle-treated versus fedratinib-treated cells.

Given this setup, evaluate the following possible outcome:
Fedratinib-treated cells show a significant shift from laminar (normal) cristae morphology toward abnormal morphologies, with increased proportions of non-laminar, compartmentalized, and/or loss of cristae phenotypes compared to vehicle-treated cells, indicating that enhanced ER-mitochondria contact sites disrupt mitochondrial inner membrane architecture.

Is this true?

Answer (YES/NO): YES